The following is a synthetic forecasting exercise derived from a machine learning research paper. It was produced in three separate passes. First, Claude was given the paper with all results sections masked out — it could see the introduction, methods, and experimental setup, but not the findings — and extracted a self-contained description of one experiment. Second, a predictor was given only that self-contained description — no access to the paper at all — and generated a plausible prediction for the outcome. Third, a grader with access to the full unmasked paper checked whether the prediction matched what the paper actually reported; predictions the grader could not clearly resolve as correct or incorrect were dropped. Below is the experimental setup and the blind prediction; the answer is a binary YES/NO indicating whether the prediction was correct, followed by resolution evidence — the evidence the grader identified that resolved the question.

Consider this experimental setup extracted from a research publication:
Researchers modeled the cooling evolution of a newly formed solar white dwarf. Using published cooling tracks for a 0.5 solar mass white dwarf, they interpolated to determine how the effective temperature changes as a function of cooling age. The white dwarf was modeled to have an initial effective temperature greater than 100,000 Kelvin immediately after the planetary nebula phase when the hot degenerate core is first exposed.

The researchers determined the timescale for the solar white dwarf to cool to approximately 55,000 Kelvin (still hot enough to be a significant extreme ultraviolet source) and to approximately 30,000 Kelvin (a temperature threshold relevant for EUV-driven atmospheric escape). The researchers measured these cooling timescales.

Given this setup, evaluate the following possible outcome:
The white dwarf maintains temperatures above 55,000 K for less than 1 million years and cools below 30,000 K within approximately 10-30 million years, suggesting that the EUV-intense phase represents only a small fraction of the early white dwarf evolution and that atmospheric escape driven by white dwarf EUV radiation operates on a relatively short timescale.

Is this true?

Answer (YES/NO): YES